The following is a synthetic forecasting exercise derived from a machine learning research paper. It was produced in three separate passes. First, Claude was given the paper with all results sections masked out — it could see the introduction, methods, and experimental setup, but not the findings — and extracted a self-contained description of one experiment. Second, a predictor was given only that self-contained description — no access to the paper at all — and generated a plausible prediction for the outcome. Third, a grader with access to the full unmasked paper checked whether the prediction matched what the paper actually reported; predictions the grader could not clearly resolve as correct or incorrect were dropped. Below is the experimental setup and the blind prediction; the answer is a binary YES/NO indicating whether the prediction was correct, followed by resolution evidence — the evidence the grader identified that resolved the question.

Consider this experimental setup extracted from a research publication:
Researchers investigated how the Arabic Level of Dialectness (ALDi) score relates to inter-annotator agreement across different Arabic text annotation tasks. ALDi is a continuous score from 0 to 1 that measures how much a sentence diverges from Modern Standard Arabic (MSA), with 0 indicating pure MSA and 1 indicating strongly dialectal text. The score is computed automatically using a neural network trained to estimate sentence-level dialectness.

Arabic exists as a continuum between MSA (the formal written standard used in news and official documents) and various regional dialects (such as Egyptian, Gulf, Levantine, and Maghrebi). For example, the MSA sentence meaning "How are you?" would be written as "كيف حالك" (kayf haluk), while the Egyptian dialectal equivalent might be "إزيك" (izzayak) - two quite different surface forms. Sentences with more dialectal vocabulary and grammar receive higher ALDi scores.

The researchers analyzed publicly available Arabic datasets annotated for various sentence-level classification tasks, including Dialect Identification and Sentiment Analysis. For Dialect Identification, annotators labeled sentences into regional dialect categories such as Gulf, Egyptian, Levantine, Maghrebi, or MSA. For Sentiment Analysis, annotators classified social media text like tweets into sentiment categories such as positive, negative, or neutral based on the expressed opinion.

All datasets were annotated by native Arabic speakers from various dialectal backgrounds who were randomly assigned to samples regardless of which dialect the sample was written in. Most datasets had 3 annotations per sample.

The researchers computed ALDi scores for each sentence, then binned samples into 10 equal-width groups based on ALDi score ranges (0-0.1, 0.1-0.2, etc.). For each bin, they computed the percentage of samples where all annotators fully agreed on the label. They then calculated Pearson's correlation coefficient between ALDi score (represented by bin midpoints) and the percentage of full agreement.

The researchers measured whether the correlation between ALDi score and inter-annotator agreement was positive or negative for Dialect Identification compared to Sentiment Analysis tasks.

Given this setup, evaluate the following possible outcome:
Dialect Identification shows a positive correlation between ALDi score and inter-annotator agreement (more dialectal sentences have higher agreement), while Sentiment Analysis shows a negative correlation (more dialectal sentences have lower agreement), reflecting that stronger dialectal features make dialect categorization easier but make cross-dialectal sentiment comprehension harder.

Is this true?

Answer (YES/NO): YES